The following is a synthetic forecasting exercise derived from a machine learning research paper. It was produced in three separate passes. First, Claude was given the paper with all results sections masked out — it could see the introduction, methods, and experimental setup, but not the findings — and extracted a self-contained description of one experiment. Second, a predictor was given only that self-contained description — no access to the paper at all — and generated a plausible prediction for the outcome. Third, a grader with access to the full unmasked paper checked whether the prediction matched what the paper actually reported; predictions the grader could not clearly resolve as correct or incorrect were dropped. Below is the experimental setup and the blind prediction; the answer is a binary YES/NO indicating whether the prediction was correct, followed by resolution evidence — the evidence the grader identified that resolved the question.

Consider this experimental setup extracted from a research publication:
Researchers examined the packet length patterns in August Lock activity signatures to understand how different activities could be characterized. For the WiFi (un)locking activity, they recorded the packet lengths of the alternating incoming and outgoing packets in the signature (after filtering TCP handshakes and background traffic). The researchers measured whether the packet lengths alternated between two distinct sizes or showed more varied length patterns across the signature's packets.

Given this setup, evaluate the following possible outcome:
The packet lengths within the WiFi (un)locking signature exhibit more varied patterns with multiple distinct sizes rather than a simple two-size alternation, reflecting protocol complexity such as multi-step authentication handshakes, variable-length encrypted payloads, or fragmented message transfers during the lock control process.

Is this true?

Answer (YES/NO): NO